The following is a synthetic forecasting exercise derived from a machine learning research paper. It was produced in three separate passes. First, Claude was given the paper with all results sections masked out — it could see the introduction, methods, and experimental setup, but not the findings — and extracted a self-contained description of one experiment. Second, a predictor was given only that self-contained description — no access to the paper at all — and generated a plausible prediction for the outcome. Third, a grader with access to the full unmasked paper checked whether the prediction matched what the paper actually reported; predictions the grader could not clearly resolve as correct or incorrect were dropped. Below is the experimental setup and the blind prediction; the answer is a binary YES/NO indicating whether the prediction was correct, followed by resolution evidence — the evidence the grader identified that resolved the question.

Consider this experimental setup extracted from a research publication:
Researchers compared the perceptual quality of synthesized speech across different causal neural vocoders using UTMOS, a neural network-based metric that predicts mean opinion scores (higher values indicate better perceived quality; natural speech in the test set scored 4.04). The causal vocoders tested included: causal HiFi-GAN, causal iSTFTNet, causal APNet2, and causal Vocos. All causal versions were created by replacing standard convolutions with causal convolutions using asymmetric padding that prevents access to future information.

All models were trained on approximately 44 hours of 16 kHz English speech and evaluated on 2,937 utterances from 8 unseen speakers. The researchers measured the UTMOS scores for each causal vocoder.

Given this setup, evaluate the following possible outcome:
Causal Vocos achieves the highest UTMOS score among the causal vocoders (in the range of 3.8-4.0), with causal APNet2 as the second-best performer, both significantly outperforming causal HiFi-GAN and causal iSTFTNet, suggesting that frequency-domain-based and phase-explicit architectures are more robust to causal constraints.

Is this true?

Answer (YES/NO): NO